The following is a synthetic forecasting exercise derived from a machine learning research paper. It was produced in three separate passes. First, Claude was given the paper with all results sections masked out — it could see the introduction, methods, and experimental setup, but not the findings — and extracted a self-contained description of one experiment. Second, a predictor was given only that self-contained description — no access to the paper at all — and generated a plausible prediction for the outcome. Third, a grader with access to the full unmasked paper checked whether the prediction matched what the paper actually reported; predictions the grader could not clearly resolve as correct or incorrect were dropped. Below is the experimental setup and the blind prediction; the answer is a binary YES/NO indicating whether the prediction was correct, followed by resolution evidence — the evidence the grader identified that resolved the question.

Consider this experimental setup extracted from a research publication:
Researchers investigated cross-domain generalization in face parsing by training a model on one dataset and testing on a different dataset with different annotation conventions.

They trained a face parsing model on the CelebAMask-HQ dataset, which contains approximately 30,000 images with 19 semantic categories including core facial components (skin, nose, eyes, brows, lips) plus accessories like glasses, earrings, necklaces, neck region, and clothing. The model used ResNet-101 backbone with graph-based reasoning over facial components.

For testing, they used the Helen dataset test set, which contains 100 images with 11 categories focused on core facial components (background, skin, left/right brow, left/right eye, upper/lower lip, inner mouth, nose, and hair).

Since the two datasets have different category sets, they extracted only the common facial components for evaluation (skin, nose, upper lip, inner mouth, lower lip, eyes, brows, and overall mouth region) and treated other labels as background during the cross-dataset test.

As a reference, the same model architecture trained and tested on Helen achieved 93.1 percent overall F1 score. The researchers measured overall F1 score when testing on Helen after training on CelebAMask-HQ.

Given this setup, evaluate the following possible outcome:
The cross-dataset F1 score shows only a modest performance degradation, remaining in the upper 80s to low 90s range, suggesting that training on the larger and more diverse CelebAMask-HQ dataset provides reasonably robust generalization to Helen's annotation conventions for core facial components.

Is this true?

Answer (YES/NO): YES